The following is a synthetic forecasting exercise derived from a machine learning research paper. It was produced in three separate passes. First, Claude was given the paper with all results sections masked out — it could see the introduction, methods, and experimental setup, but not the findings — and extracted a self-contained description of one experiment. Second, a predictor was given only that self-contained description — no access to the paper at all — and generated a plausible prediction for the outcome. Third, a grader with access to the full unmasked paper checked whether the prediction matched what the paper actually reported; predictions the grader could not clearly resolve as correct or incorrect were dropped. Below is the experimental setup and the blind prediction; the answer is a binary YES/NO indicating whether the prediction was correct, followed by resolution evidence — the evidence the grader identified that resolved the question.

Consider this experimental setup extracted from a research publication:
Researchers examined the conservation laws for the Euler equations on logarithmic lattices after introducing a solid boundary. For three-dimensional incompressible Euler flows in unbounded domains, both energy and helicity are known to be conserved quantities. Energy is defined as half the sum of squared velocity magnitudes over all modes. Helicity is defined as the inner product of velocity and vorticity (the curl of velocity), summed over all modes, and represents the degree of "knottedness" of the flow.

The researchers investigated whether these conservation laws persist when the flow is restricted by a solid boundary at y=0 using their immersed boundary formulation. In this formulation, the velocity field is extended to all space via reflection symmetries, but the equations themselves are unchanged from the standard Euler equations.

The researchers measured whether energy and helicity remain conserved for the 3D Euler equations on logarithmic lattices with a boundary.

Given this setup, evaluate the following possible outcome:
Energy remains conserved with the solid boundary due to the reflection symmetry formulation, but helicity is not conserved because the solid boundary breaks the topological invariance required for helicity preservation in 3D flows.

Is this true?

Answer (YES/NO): NO